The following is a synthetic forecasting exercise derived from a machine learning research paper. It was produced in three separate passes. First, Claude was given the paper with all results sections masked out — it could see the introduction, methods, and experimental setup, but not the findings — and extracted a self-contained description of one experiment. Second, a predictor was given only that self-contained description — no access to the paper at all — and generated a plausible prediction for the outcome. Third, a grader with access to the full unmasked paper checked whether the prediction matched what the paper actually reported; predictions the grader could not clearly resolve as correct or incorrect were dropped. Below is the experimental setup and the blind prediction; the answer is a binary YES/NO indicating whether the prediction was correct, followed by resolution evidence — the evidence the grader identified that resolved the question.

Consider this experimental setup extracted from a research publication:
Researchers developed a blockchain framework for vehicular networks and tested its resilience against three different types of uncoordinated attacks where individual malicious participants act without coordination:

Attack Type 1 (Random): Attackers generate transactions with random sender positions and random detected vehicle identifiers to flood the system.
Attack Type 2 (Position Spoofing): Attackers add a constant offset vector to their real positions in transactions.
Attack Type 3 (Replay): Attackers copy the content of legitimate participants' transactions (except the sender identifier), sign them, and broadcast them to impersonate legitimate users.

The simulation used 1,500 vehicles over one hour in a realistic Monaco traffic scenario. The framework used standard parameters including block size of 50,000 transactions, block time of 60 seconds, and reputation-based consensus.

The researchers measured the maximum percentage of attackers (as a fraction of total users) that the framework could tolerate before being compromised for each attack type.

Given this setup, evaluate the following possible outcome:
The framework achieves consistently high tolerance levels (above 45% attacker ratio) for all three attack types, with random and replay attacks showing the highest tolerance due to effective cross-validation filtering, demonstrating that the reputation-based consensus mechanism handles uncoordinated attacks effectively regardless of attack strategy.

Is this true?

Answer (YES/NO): NO